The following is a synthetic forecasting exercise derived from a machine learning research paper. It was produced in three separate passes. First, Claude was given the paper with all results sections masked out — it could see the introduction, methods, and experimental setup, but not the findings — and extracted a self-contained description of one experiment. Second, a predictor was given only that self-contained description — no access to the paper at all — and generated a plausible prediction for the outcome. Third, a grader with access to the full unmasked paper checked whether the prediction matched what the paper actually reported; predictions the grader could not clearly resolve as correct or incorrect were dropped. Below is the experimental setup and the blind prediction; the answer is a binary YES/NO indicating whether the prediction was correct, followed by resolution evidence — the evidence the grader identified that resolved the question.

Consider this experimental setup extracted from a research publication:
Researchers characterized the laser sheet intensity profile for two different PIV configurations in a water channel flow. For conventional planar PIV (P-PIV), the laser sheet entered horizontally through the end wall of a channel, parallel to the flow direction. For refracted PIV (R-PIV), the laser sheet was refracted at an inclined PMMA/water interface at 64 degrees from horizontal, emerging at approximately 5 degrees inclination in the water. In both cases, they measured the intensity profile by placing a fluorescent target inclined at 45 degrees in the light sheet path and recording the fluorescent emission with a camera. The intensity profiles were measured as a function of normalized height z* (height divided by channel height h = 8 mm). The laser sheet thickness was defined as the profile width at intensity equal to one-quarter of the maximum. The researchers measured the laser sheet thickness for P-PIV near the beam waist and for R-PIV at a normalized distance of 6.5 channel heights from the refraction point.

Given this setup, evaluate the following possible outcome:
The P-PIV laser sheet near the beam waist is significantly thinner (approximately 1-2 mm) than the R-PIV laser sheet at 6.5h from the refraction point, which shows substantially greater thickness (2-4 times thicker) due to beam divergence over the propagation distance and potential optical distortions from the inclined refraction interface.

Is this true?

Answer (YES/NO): NO